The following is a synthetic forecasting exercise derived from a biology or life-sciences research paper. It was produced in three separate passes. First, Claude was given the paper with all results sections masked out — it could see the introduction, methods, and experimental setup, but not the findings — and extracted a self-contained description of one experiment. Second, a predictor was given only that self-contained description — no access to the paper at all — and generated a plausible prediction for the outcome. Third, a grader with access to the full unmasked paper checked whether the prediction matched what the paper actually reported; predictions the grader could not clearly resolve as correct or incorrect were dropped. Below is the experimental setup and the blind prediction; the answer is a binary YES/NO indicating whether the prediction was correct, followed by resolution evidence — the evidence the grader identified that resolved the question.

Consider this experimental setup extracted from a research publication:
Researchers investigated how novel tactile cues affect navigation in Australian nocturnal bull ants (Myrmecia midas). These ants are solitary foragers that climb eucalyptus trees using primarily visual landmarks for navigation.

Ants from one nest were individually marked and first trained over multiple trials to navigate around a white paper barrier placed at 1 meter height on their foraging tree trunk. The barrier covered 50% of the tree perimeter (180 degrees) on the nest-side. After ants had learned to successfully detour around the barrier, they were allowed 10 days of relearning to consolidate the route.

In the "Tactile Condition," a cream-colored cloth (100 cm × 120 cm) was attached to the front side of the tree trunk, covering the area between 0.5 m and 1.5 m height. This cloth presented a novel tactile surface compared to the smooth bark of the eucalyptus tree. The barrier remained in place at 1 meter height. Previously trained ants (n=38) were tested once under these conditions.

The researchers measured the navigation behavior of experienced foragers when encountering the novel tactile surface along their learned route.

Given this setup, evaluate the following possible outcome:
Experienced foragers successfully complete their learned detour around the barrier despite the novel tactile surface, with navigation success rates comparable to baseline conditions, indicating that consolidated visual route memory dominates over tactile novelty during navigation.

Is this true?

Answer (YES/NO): NO